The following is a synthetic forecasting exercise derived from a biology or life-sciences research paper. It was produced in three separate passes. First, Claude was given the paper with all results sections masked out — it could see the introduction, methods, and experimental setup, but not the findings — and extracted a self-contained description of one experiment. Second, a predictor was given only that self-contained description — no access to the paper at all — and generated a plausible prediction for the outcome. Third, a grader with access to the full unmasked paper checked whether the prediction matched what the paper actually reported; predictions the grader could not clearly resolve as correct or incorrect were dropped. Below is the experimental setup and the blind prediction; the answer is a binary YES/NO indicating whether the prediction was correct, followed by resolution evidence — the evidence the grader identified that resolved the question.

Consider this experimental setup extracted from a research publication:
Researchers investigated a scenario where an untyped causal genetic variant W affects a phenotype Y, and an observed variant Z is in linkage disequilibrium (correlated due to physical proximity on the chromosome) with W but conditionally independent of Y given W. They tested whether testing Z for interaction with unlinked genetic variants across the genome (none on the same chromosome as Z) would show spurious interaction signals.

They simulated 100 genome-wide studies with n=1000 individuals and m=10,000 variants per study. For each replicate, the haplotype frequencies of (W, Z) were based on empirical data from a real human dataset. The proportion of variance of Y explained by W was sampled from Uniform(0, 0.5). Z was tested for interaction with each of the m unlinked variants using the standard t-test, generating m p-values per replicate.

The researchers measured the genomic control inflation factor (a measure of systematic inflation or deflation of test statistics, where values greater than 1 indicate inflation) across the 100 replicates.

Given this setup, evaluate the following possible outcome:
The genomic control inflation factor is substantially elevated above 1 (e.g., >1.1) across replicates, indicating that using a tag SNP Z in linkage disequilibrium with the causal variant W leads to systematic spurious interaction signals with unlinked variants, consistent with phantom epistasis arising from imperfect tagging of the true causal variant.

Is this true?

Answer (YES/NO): YES